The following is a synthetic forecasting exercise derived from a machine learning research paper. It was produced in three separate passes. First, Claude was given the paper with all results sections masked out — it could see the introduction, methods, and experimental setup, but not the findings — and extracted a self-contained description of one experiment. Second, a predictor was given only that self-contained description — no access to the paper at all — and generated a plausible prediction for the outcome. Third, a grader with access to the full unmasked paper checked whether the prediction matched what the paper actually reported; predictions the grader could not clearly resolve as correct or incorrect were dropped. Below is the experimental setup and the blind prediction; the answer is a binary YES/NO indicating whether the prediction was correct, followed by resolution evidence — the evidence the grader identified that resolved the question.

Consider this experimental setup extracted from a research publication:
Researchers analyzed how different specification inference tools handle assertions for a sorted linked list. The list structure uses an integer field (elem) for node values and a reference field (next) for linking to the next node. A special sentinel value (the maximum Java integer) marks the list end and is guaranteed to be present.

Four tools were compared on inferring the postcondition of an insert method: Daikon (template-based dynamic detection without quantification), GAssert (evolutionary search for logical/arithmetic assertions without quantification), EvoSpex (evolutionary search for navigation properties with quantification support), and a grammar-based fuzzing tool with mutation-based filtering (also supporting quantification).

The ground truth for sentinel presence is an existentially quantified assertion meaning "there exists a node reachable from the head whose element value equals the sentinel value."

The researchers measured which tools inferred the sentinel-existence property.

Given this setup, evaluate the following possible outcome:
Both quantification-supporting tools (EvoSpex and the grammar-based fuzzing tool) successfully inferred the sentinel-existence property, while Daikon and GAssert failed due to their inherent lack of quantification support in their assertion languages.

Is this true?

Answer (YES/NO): NO